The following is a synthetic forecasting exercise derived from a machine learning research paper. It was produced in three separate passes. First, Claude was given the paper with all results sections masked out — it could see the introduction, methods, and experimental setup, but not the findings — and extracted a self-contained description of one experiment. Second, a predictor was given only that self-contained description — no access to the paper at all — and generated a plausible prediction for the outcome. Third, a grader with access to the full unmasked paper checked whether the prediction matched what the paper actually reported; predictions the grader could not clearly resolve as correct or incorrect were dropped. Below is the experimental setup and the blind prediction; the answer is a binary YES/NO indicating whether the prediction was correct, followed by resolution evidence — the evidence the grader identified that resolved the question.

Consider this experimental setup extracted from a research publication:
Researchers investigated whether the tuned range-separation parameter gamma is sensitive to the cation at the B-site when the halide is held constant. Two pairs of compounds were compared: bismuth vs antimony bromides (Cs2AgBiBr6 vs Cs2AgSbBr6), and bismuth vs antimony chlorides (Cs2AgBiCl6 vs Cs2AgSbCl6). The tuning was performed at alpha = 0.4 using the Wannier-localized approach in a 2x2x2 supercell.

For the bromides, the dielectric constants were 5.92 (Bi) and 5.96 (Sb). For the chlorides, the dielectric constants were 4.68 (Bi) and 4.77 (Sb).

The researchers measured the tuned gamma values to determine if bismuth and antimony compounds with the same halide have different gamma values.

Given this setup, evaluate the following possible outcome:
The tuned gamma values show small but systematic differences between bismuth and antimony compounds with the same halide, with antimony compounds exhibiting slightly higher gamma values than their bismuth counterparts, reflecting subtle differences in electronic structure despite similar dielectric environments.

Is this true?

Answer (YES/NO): NO